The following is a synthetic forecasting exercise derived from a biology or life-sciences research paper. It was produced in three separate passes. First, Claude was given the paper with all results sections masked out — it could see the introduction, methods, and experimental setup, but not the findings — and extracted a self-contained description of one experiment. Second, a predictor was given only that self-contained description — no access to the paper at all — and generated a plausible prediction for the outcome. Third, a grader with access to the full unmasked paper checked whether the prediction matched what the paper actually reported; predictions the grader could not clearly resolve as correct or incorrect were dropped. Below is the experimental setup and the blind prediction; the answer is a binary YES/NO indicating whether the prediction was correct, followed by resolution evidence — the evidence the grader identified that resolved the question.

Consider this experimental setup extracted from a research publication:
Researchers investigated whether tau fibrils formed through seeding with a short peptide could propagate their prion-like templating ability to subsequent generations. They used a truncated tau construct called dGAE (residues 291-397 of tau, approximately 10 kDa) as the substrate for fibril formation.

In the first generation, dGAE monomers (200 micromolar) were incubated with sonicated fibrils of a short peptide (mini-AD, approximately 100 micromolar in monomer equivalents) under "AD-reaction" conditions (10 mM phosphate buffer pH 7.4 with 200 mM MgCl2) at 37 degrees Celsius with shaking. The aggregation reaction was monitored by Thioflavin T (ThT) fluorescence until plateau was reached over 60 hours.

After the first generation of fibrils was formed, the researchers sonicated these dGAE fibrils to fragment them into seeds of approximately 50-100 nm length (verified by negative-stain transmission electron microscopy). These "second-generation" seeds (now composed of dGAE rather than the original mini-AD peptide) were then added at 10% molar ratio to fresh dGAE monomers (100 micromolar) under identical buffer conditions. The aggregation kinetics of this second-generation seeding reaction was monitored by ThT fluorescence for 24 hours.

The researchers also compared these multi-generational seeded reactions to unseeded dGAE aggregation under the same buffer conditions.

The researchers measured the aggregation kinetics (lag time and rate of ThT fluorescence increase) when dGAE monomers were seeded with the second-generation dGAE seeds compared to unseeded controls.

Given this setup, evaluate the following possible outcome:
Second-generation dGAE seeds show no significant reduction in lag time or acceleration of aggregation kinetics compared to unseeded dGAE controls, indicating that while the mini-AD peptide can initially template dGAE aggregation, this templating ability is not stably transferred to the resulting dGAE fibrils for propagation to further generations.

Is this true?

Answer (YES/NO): NO